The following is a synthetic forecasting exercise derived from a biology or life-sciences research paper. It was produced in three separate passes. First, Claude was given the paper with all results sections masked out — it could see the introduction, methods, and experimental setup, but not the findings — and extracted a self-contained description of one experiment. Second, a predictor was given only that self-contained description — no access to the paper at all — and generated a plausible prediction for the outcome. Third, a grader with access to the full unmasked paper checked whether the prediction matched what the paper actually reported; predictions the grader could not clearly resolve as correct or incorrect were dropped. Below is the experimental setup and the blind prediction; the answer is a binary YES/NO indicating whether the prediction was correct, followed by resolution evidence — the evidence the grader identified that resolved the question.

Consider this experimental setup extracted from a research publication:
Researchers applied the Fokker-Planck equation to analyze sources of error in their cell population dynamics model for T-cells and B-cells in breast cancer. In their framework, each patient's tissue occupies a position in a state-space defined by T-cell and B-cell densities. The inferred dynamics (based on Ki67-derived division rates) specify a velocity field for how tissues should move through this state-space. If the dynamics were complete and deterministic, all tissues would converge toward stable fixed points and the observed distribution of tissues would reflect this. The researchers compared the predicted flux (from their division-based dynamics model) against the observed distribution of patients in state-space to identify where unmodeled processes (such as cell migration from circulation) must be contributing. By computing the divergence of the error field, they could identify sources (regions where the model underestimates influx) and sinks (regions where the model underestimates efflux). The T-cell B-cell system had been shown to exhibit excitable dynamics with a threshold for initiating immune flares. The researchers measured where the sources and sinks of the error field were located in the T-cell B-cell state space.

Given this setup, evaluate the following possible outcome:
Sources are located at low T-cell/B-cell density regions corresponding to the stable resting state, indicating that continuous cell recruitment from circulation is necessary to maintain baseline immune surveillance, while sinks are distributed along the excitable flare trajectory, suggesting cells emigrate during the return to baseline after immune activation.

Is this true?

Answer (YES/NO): NO